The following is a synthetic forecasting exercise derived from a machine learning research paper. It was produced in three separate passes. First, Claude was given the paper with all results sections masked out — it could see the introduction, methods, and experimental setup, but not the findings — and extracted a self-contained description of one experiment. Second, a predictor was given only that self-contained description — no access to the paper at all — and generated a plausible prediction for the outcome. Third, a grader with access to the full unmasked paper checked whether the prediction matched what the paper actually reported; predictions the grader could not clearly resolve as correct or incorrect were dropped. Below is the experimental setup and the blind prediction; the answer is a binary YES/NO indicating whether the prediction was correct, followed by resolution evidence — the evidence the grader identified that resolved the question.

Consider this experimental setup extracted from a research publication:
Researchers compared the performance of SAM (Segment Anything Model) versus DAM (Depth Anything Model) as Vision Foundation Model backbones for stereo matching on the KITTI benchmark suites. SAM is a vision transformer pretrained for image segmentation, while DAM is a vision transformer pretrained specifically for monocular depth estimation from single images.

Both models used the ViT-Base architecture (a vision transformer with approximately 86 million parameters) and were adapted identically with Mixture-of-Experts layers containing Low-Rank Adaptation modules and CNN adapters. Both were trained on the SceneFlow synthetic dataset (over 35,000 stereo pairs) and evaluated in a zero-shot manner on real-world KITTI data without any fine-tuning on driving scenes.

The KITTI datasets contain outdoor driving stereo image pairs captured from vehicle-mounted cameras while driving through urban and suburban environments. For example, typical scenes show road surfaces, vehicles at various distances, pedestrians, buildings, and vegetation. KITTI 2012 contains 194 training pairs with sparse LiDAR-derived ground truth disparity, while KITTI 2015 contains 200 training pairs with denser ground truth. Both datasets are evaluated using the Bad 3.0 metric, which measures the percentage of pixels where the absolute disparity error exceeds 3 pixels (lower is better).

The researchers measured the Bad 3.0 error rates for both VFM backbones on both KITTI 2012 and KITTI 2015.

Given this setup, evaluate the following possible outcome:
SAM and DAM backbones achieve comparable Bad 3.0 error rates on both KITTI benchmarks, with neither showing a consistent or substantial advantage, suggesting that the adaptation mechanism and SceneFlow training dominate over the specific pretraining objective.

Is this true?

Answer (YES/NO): NO